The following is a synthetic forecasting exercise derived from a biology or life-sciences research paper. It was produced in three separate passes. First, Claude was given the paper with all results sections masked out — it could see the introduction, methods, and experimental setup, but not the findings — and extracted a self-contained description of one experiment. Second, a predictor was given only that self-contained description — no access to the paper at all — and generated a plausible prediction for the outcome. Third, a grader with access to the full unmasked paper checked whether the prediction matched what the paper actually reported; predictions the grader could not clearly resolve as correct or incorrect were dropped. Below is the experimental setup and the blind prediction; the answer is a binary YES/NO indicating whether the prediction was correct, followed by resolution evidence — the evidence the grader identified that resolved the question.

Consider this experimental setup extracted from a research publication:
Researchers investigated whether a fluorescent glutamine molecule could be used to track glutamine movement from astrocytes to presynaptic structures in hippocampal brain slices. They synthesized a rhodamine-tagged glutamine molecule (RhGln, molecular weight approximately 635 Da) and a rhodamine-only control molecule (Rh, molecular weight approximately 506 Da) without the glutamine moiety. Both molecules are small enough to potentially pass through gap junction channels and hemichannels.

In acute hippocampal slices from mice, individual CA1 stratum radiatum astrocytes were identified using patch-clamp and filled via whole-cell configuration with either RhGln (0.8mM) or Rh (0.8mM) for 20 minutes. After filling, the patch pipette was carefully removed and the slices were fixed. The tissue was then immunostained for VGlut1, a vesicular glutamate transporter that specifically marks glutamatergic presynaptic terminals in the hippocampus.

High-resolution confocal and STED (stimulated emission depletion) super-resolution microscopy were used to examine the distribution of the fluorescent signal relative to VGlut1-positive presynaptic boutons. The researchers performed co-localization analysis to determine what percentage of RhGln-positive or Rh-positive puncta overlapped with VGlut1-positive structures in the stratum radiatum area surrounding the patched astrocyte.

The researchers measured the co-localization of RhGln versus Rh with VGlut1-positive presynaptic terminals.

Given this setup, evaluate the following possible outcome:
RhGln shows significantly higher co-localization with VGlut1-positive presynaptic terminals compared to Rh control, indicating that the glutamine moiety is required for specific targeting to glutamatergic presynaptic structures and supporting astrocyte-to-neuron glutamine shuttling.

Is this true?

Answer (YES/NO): YES